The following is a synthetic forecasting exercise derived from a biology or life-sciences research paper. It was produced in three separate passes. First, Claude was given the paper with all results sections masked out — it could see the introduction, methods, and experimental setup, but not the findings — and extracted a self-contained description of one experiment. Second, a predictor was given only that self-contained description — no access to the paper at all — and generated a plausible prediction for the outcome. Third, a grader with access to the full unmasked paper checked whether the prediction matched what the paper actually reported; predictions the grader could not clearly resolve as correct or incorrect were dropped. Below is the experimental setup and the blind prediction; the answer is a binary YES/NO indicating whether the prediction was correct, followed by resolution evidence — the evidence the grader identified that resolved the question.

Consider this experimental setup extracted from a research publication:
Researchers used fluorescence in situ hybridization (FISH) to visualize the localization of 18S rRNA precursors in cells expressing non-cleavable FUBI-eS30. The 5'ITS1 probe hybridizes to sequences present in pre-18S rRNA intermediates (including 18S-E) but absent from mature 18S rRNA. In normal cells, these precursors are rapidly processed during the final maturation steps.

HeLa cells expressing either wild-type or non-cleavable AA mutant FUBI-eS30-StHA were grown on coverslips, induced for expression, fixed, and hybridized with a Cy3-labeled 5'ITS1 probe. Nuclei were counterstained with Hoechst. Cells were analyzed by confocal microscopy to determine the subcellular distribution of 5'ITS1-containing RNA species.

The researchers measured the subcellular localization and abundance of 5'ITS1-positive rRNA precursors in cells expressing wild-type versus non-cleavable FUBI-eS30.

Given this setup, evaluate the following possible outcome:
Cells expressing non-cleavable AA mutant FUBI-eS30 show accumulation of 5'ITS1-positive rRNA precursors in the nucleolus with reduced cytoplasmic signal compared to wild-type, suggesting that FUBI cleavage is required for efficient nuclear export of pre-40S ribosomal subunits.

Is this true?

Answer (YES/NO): NO